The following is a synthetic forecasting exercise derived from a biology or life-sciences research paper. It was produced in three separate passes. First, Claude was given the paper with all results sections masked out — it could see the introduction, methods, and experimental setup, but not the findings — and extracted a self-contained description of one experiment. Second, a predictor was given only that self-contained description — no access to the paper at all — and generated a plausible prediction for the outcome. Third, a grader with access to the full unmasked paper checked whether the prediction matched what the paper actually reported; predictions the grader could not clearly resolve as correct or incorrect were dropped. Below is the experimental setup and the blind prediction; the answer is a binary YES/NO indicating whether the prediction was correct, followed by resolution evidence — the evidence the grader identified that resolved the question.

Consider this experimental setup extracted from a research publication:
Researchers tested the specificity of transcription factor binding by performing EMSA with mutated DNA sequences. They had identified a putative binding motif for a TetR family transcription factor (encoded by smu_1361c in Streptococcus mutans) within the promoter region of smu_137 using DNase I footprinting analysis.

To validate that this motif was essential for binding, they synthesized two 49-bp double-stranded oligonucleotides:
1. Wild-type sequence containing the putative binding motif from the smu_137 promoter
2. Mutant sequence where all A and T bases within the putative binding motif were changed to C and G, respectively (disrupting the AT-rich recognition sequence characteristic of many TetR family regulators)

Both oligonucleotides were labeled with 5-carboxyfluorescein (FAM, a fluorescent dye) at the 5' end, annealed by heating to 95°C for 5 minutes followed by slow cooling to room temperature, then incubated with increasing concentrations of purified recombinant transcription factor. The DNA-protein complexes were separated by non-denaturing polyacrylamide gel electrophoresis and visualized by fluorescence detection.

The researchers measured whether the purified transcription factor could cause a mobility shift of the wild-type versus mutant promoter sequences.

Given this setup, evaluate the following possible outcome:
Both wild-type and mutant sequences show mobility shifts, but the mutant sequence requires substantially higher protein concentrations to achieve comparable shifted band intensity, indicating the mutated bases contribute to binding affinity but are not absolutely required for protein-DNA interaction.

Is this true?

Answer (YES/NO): NO